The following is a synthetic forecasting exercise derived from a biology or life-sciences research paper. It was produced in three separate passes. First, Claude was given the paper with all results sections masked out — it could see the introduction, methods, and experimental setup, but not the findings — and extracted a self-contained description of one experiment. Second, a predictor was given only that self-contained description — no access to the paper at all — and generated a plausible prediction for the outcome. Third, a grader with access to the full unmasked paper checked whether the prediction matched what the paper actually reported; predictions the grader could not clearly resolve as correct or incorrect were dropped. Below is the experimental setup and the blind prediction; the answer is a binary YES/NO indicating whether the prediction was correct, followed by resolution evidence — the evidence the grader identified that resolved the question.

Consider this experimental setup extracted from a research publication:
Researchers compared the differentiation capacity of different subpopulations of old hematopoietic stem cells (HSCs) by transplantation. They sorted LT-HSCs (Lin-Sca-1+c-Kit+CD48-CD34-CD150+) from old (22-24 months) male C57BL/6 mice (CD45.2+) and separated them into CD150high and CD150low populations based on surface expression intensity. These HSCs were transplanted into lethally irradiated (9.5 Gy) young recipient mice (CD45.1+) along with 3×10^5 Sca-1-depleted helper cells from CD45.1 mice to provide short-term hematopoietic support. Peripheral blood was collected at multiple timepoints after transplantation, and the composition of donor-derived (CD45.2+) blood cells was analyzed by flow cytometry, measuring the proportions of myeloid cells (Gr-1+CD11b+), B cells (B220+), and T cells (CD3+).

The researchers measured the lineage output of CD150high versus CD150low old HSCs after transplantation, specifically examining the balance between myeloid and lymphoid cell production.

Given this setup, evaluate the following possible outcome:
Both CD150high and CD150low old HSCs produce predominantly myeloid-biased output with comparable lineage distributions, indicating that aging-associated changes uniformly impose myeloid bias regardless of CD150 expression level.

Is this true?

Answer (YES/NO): NO